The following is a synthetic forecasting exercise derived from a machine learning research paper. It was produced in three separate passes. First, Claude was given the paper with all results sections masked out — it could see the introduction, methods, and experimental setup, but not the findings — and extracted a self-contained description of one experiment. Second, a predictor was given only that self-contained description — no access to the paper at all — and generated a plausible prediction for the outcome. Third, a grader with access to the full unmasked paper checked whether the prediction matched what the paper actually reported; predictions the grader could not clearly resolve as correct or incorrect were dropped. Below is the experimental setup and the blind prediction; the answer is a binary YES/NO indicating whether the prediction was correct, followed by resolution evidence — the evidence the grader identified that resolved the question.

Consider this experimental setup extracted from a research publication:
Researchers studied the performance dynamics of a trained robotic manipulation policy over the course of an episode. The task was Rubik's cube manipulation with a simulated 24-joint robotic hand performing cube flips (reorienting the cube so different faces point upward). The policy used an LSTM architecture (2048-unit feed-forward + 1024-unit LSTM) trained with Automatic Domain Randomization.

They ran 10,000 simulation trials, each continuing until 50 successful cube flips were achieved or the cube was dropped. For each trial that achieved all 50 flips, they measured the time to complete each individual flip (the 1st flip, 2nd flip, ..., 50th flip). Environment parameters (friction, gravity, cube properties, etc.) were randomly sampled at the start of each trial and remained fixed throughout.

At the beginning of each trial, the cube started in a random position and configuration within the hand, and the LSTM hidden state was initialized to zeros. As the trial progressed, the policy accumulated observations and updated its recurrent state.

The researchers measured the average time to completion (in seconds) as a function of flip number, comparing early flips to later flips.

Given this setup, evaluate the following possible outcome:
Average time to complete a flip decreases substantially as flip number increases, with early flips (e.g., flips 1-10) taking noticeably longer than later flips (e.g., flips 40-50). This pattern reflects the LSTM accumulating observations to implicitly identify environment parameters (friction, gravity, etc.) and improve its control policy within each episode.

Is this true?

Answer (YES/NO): YES